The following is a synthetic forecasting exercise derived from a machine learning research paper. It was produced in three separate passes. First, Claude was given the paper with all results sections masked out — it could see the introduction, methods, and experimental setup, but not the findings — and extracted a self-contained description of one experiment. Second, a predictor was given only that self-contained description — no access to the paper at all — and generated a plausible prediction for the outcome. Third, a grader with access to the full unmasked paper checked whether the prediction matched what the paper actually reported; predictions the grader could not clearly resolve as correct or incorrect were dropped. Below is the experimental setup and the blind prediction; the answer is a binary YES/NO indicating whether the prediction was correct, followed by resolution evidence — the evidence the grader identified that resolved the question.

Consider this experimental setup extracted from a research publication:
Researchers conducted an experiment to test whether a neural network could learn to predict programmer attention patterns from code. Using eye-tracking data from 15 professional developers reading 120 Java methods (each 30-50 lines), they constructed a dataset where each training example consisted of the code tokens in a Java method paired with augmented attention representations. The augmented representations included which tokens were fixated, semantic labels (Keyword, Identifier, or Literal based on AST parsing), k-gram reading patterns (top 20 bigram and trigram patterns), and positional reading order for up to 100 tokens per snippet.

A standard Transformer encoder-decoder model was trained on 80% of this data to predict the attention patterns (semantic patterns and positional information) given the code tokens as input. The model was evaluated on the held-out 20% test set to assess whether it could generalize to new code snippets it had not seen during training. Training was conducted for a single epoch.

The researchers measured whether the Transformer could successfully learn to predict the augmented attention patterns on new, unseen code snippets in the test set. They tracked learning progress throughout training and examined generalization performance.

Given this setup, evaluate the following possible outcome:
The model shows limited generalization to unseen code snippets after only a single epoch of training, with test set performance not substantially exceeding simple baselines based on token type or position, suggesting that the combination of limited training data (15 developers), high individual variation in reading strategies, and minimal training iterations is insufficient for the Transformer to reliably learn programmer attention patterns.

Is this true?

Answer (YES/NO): NO